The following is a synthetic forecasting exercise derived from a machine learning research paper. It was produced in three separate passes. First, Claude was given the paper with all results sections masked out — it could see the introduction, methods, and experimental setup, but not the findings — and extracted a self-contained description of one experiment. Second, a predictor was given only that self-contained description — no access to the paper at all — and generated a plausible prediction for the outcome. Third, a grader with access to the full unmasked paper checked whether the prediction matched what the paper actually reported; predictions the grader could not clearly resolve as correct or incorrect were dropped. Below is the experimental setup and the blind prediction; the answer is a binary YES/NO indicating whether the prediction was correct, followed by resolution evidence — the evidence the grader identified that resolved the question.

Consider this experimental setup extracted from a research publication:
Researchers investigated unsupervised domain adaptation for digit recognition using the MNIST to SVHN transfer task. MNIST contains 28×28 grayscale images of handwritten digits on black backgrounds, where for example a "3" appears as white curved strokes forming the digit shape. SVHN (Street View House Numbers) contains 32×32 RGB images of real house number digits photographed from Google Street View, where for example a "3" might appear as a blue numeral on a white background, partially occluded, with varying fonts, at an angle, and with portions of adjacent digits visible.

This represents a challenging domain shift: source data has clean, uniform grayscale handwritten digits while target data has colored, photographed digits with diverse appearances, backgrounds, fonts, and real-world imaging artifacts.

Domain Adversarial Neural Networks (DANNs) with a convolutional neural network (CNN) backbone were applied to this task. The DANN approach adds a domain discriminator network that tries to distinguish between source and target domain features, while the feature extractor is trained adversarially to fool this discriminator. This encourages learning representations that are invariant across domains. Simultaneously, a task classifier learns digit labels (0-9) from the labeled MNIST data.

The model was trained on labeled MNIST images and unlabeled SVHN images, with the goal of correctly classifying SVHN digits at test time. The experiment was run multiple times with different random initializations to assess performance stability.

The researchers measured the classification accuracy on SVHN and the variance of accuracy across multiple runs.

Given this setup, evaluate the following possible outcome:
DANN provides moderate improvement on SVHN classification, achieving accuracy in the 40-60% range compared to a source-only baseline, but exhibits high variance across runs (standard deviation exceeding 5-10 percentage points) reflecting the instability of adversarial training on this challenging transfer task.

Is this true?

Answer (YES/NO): NO